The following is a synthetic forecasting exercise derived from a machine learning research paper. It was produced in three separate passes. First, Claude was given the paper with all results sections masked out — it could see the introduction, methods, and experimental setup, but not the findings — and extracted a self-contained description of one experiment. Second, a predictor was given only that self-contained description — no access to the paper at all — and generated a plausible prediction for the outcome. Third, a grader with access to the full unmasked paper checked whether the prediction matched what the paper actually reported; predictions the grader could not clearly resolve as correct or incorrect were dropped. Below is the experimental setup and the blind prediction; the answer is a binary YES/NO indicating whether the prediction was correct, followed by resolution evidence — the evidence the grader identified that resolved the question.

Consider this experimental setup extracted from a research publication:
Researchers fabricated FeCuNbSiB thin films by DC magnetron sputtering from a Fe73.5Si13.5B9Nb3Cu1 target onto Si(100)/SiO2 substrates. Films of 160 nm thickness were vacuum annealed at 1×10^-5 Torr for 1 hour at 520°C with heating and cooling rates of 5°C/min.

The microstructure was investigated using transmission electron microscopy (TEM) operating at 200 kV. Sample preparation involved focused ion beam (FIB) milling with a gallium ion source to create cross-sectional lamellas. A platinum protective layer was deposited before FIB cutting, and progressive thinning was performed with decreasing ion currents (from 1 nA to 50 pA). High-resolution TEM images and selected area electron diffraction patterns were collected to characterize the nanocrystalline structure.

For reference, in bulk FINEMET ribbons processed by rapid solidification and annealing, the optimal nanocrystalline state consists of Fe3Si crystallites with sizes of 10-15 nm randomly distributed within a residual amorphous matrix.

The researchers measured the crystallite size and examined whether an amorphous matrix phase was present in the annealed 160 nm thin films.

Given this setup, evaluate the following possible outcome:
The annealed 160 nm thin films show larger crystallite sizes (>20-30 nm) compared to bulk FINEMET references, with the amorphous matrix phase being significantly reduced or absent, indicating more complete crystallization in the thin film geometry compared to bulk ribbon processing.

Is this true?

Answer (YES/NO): NO